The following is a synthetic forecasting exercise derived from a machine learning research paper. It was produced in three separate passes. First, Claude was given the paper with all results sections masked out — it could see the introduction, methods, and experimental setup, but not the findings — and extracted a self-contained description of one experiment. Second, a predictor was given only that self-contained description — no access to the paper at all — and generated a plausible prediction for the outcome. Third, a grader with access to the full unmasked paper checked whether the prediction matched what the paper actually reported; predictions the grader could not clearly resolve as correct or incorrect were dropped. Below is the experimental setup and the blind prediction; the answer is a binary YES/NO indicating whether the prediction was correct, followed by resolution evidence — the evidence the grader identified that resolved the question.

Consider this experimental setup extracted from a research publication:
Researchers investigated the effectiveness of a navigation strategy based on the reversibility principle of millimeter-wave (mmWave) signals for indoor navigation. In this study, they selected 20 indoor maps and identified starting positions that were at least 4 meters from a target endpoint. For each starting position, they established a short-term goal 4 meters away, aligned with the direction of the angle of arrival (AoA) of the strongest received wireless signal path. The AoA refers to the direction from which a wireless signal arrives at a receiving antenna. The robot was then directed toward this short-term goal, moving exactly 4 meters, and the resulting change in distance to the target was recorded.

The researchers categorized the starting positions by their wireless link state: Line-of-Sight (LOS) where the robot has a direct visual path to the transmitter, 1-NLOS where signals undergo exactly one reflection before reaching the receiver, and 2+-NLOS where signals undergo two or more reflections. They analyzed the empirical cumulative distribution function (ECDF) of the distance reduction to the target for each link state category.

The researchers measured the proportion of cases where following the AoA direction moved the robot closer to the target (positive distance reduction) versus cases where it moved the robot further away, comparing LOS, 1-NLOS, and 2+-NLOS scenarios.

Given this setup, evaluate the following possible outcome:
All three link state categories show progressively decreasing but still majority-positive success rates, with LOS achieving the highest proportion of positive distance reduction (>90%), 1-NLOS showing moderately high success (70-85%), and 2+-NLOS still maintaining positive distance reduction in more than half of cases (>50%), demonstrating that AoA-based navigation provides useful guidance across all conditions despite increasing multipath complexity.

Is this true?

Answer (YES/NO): NO